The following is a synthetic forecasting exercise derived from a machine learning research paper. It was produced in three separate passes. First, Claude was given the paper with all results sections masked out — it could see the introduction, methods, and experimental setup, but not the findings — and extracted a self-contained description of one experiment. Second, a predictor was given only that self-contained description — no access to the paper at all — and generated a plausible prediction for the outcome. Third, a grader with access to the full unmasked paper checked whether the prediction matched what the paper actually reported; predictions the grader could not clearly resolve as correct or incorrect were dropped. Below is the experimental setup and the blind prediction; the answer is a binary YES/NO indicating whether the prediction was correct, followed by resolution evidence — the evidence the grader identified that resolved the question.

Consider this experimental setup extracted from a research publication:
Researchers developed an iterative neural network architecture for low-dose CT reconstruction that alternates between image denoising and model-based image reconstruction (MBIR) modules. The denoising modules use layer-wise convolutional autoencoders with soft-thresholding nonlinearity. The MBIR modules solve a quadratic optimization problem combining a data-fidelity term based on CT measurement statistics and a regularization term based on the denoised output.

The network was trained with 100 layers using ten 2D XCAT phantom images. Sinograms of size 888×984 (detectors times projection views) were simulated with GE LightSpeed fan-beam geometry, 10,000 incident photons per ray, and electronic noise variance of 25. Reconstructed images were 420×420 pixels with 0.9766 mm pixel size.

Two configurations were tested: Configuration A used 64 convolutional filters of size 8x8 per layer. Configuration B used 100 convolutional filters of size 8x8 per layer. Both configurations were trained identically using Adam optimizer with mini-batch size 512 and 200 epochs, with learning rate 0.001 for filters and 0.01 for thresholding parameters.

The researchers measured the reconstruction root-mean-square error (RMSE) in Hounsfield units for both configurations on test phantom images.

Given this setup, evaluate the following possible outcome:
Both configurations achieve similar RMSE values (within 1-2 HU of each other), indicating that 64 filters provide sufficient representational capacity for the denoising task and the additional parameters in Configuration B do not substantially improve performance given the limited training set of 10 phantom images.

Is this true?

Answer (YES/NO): NO